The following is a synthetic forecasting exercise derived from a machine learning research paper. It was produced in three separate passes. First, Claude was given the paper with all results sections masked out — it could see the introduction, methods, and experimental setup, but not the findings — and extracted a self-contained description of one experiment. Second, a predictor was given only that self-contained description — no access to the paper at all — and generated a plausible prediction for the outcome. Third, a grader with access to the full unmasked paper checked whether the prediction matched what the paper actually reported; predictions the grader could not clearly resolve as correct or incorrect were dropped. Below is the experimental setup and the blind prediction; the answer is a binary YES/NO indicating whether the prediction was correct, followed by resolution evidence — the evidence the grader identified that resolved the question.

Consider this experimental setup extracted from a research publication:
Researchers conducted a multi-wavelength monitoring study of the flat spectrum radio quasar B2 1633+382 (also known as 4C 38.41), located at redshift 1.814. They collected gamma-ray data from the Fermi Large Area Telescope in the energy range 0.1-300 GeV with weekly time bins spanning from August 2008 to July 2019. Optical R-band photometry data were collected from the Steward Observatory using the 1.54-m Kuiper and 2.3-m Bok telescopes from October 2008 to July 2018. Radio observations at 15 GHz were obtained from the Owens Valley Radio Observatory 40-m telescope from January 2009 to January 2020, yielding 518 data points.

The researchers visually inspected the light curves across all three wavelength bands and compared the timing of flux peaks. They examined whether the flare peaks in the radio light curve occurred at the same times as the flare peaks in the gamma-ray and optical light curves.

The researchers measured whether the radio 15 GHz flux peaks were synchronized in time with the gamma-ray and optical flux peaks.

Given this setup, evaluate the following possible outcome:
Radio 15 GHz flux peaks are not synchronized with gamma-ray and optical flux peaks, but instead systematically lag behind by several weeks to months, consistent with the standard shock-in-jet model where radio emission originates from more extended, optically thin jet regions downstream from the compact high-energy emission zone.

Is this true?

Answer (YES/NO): YES